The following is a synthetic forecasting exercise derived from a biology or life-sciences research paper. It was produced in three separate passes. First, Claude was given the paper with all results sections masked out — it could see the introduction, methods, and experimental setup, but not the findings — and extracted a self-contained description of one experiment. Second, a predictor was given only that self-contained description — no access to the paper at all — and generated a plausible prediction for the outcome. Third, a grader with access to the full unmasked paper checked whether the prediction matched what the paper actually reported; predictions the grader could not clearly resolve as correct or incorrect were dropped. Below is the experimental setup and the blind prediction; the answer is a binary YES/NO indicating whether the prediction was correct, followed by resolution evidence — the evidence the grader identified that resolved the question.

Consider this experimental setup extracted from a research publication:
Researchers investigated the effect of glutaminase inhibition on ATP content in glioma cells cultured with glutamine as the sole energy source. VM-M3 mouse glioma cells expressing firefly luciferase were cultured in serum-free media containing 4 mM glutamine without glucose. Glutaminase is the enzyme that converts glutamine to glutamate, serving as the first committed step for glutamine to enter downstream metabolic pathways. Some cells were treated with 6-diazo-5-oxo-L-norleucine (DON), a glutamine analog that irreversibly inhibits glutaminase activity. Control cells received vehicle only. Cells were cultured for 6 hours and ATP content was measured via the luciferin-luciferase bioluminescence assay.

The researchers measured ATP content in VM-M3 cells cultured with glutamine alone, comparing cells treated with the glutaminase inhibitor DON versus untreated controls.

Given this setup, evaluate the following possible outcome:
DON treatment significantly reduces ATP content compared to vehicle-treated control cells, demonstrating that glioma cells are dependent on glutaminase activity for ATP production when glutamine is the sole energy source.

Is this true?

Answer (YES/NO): YES